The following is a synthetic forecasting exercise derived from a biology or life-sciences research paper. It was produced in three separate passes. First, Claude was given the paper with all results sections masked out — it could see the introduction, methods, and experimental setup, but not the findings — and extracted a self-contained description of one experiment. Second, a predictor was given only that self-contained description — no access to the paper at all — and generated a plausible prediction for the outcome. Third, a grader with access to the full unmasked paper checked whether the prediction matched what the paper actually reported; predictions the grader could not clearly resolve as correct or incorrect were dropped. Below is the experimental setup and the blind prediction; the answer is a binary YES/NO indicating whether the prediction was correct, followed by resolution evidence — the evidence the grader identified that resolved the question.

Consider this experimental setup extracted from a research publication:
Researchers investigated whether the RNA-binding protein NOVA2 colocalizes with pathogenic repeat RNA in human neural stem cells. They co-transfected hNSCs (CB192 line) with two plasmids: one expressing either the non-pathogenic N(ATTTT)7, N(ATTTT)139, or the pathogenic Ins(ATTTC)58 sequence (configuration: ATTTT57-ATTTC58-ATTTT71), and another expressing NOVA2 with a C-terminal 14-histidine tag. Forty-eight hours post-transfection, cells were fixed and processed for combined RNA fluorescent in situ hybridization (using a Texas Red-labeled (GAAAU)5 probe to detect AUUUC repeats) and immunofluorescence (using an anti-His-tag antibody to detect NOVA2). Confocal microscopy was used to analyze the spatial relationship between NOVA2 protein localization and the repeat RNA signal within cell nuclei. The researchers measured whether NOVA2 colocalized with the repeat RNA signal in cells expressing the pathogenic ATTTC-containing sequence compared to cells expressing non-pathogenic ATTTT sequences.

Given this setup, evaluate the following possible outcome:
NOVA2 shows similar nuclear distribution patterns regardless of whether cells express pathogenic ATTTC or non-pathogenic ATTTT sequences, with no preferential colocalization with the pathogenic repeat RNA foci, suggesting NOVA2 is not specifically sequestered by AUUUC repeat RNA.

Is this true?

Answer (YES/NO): NO